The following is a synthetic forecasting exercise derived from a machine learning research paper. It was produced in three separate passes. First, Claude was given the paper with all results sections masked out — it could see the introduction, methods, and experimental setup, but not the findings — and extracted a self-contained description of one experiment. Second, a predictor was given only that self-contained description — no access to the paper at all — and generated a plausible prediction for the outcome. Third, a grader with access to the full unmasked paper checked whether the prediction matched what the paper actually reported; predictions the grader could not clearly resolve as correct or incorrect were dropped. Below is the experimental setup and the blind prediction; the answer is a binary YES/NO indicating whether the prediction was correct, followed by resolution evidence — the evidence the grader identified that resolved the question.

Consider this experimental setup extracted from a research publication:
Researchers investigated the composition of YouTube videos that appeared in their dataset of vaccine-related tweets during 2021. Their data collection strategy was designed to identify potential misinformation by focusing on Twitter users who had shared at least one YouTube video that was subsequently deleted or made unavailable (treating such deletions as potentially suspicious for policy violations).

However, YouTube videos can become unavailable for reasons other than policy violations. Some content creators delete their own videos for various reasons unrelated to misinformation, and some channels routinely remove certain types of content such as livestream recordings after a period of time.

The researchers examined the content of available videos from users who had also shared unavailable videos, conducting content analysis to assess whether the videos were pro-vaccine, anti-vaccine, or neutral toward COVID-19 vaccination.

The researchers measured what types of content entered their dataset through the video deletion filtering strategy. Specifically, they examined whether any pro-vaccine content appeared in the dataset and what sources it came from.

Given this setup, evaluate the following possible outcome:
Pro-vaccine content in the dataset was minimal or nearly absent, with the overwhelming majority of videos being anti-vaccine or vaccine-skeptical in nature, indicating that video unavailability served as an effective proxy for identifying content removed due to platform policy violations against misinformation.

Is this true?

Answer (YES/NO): NO